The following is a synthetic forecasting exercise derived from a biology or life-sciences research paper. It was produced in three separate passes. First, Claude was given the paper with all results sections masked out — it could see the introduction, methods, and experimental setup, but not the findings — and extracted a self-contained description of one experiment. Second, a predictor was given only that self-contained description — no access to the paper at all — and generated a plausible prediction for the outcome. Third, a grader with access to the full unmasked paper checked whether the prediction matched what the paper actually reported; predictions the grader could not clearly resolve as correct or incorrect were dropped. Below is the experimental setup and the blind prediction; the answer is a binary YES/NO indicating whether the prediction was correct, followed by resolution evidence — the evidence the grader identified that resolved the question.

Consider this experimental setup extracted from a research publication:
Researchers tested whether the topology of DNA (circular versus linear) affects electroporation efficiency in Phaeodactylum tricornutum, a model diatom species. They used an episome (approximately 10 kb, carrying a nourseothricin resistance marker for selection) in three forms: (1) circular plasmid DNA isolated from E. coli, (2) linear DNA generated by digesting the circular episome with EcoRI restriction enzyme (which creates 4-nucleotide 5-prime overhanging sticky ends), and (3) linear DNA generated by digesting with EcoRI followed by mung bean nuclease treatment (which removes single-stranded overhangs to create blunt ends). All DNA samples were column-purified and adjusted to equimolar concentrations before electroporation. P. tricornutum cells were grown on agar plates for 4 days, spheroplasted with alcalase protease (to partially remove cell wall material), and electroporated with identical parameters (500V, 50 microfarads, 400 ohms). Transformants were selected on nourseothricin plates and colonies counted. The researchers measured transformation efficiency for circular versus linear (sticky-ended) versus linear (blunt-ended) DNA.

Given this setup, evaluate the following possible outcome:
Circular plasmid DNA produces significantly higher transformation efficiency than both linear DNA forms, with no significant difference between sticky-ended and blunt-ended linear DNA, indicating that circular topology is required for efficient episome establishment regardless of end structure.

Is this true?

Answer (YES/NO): NO